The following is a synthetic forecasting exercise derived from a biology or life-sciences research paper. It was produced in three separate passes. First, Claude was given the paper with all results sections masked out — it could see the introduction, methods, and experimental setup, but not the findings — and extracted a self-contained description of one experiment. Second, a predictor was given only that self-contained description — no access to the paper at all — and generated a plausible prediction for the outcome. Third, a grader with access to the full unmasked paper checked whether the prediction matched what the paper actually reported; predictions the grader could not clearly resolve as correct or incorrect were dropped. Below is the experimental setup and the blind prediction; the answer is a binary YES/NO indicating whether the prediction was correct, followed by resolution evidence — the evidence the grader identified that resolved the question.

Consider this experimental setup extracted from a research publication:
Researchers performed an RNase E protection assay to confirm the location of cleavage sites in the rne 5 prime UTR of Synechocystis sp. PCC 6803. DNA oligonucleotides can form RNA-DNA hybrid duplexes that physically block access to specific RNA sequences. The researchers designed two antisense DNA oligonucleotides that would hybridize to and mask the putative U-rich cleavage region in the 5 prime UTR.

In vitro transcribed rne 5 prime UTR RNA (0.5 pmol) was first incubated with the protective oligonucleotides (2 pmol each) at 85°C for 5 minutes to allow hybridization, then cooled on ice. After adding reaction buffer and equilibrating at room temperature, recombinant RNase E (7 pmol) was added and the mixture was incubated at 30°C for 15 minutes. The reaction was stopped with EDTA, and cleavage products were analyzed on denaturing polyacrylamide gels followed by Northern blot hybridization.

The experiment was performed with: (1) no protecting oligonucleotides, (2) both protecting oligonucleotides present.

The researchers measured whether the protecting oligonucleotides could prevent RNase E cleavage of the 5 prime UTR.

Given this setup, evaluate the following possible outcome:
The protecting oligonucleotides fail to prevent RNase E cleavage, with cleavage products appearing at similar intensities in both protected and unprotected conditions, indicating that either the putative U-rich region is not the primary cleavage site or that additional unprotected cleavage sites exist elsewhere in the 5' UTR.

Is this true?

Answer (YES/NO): NO